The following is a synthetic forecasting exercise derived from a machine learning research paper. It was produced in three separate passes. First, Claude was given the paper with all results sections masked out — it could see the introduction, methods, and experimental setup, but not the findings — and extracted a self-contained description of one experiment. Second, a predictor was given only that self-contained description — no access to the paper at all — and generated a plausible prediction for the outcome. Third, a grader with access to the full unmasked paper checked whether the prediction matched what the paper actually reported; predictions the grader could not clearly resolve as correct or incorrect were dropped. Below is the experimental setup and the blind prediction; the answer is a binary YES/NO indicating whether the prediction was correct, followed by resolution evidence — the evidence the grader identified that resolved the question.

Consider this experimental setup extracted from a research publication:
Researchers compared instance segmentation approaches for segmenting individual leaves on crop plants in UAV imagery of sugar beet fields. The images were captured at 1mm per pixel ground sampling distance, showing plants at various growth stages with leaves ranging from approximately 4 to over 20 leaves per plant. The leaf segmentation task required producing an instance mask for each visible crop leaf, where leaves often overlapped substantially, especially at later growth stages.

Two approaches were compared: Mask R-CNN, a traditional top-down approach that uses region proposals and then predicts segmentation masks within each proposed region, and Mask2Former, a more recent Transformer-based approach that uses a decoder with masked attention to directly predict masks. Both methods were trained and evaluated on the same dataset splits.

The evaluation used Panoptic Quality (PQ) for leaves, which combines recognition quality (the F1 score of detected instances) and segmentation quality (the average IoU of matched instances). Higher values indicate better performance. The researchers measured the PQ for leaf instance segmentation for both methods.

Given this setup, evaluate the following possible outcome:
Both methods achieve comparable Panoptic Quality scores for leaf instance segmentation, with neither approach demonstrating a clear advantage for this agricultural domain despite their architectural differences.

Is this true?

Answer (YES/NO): NO